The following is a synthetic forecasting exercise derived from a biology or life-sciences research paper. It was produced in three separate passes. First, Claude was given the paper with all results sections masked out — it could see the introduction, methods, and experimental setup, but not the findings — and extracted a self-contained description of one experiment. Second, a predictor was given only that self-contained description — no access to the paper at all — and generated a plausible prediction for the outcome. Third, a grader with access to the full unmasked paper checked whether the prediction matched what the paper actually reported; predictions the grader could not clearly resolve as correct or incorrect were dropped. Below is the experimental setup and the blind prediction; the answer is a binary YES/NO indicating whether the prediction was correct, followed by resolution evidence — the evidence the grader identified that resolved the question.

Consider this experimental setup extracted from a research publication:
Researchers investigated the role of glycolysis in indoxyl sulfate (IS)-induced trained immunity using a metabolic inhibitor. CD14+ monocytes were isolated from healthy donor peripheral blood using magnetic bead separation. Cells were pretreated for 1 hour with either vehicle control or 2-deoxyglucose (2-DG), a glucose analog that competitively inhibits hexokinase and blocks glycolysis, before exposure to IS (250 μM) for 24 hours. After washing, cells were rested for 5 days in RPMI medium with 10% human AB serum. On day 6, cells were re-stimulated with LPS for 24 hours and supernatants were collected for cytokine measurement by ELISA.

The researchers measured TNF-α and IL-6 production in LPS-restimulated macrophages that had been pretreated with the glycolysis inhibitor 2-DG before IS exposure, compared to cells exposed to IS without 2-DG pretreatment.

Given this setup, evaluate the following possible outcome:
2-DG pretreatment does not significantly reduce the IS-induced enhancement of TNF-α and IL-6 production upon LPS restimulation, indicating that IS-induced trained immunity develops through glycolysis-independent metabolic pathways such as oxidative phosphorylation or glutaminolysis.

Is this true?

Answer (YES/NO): NO